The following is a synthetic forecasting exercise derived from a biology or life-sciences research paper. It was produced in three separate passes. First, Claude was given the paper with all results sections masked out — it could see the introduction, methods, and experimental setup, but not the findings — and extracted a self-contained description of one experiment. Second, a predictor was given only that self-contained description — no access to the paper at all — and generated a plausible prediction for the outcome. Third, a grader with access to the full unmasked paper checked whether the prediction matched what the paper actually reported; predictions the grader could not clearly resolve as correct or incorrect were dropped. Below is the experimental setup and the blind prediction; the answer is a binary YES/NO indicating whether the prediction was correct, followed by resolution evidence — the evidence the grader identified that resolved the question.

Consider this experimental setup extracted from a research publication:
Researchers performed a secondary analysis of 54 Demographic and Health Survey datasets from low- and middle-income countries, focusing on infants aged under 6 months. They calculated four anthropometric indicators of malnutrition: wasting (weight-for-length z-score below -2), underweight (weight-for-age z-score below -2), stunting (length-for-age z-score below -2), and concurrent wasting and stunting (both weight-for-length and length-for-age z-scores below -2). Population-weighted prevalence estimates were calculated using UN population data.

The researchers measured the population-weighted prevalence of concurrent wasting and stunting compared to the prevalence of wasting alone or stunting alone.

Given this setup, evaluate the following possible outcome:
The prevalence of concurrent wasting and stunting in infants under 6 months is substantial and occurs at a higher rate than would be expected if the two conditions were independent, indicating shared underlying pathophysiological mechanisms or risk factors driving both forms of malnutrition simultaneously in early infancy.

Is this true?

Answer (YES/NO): NO